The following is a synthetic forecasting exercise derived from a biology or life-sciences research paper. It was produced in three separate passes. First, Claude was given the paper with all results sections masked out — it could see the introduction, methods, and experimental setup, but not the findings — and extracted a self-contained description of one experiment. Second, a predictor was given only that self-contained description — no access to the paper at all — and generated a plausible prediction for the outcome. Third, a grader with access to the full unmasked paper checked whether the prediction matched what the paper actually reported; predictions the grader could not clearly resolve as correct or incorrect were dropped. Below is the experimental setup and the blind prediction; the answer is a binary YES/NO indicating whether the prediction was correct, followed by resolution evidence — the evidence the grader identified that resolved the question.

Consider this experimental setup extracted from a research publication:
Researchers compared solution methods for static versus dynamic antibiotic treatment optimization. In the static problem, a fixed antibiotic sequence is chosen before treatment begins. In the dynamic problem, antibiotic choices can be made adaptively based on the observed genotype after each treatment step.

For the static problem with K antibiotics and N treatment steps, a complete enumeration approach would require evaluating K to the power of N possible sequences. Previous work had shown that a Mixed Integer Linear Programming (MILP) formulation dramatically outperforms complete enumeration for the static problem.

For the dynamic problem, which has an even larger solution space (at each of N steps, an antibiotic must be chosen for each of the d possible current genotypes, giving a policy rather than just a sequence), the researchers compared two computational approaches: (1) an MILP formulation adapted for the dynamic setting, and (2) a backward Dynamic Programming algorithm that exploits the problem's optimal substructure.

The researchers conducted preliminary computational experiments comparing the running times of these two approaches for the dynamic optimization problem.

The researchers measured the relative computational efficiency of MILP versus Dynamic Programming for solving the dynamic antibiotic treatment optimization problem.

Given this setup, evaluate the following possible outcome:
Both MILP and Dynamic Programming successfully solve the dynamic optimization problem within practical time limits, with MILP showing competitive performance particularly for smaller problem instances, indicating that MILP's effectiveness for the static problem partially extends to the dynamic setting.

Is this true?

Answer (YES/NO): NO